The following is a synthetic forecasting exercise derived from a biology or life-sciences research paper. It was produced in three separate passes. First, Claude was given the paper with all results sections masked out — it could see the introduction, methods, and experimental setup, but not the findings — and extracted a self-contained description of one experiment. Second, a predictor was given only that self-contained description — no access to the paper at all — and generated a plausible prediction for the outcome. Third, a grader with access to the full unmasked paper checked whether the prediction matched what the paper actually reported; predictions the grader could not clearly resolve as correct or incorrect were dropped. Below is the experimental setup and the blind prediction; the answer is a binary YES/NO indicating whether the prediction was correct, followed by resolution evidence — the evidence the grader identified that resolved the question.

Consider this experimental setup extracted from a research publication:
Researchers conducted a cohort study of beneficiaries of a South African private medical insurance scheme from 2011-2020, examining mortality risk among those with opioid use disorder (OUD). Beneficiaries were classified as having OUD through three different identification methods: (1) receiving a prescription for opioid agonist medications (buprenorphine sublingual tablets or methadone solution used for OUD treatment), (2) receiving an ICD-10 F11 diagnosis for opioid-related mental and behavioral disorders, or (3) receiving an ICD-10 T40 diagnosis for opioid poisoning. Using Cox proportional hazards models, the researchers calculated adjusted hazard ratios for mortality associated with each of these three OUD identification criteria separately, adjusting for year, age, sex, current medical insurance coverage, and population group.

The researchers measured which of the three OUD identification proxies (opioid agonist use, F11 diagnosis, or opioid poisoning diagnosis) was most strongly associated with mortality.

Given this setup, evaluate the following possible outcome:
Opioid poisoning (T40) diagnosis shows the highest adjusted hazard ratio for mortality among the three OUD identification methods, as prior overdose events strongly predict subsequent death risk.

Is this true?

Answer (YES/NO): YES